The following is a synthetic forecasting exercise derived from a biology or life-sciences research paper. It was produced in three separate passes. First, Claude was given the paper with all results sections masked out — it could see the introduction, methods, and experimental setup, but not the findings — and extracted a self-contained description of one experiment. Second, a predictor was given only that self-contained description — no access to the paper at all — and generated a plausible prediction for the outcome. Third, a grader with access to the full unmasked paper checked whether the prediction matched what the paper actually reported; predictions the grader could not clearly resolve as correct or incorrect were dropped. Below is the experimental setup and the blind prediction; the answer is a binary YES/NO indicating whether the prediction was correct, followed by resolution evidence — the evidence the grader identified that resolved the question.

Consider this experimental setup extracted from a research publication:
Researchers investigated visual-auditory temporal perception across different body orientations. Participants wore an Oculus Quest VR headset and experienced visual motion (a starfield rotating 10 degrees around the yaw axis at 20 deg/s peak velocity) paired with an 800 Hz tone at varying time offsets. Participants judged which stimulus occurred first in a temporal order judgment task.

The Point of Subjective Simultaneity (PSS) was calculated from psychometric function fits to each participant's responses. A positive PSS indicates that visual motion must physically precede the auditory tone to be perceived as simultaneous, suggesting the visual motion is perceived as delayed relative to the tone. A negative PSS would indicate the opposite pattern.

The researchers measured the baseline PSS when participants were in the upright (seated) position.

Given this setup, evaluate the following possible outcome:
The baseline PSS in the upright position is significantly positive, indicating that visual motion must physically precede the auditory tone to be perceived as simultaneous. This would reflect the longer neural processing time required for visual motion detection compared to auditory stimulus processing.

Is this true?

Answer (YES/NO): YES